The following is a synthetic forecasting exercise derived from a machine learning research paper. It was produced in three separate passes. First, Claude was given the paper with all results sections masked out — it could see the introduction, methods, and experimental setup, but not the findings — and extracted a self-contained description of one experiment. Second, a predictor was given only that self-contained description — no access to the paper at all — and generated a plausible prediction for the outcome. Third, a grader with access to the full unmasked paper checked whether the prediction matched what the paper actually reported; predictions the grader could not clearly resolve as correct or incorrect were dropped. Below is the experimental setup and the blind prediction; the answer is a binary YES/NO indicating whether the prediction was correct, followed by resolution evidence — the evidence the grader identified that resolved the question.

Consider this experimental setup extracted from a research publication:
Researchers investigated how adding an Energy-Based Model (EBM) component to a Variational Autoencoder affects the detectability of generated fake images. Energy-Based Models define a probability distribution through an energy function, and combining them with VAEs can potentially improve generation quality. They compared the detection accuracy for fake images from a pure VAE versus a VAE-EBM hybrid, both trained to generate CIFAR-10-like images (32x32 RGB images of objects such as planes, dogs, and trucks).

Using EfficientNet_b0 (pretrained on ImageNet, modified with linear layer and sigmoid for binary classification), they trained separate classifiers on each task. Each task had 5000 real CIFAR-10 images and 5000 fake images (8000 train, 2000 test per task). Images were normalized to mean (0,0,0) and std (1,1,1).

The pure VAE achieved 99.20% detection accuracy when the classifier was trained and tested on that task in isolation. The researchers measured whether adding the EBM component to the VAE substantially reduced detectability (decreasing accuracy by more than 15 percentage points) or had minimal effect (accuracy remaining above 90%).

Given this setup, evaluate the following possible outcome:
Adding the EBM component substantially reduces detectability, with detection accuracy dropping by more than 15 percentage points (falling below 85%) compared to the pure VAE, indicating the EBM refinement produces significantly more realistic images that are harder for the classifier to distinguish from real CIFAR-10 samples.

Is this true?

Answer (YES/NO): YES